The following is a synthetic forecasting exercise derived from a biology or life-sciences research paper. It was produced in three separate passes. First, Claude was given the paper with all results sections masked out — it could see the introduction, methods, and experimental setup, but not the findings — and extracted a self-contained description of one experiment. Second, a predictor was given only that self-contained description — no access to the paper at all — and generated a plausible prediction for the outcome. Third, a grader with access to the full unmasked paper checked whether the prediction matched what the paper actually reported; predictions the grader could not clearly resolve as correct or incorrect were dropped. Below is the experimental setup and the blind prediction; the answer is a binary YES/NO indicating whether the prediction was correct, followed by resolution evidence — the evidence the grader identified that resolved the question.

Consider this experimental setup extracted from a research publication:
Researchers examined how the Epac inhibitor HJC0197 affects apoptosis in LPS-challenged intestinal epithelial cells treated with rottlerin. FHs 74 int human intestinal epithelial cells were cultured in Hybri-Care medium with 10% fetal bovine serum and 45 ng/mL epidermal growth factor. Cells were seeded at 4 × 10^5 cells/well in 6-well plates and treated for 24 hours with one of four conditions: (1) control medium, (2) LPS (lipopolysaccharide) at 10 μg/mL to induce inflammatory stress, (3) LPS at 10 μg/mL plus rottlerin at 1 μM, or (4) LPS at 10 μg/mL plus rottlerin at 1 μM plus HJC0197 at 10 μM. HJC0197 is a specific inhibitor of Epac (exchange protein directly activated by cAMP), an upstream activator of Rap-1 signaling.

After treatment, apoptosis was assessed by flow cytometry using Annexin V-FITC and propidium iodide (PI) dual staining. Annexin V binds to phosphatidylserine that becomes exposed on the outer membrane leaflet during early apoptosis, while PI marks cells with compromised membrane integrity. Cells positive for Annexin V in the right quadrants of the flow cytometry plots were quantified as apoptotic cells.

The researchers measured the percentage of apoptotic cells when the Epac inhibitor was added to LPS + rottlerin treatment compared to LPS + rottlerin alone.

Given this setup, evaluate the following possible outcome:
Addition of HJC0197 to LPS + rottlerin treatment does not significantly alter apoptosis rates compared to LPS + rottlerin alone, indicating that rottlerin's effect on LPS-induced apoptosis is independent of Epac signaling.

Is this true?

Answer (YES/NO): NO